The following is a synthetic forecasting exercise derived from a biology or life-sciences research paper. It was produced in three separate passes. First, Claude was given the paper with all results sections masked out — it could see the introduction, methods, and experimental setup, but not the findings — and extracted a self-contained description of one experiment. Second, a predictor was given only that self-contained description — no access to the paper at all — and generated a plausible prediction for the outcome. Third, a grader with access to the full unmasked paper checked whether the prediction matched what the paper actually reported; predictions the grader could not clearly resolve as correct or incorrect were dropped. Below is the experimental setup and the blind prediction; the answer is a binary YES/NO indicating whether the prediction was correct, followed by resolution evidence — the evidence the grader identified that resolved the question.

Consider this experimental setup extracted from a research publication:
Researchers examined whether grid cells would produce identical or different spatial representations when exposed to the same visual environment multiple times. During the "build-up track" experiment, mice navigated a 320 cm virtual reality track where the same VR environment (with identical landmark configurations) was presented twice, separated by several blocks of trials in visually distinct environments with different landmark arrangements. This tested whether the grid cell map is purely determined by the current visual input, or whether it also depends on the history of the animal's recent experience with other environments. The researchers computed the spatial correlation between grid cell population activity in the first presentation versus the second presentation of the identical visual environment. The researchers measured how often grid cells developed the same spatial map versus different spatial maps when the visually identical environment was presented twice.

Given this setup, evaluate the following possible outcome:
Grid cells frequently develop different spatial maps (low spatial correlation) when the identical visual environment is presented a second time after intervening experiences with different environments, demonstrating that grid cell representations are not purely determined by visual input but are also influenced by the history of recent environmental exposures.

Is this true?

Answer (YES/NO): NO